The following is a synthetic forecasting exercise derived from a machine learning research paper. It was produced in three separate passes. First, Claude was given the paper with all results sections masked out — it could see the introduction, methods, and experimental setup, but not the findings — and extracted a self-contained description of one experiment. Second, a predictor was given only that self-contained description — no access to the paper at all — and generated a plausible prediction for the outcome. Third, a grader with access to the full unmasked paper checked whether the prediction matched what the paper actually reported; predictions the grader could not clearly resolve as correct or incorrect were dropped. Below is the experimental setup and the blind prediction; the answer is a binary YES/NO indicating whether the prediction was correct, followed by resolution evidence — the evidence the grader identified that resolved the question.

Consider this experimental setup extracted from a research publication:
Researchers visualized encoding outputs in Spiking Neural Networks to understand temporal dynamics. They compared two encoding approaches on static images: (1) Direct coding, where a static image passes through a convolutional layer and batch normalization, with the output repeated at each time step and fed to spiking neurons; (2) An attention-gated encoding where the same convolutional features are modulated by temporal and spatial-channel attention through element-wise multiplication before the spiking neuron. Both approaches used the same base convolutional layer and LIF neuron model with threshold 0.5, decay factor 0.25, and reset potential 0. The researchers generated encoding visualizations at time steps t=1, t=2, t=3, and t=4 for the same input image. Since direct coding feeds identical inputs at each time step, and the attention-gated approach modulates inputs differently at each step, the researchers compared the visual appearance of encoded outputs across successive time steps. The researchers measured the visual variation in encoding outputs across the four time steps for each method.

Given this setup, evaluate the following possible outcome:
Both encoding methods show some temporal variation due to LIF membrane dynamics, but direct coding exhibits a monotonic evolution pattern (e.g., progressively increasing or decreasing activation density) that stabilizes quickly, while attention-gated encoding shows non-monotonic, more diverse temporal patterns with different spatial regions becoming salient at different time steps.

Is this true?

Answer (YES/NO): NO